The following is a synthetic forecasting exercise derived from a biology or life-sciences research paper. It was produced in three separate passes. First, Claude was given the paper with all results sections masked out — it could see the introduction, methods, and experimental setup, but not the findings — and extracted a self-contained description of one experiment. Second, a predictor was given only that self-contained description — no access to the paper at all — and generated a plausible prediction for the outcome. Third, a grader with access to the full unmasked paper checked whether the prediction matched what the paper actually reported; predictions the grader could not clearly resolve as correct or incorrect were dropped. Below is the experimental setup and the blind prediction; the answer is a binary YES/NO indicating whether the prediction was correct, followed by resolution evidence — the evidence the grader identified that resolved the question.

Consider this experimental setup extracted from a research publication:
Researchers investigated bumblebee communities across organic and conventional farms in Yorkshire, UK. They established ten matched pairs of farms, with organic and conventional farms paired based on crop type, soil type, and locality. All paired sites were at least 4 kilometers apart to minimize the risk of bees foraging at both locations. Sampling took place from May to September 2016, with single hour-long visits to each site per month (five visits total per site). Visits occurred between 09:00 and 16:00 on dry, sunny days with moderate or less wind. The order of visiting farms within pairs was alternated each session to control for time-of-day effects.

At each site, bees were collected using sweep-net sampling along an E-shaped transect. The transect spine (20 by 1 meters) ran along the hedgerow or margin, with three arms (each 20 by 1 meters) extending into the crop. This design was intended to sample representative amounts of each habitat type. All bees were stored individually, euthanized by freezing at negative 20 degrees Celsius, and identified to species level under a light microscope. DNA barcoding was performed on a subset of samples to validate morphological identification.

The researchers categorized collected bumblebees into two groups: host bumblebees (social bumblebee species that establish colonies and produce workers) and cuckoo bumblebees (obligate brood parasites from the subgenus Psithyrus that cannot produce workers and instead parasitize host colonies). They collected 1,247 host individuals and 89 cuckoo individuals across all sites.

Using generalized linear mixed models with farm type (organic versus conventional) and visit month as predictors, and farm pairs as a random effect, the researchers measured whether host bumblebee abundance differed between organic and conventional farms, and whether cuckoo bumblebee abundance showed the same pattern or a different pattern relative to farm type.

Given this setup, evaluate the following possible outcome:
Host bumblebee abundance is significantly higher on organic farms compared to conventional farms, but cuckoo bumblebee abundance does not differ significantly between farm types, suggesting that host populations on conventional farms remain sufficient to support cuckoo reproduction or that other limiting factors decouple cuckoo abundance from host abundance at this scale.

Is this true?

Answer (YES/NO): YES